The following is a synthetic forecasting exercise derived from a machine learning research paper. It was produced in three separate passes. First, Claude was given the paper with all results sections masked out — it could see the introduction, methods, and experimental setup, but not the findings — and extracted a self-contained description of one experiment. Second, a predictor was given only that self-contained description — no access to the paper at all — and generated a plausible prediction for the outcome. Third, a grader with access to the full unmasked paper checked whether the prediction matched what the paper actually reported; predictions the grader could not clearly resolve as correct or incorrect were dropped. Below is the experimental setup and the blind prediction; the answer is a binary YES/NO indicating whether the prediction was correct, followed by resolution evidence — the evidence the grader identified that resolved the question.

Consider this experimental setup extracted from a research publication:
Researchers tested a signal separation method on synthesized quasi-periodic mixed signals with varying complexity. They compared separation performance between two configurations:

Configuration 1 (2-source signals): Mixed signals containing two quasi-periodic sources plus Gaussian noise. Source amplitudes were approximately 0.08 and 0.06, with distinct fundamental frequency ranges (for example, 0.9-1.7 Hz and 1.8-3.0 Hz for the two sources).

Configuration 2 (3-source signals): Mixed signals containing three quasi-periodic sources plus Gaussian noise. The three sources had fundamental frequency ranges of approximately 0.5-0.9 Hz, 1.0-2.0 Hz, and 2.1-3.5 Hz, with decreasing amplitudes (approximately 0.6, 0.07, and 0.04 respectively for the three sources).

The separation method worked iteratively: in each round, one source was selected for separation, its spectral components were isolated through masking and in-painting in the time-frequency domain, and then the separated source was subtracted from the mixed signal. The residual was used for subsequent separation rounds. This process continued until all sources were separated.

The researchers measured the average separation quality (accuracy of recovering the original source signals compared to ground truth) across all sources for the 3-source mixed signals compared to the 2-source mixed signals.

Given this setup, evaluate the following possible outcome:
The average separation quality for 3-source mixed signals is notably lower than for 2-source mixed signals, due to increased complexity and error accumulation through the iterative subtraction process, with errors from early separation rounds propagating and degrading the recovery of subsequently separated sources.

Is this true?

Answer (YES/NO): NO